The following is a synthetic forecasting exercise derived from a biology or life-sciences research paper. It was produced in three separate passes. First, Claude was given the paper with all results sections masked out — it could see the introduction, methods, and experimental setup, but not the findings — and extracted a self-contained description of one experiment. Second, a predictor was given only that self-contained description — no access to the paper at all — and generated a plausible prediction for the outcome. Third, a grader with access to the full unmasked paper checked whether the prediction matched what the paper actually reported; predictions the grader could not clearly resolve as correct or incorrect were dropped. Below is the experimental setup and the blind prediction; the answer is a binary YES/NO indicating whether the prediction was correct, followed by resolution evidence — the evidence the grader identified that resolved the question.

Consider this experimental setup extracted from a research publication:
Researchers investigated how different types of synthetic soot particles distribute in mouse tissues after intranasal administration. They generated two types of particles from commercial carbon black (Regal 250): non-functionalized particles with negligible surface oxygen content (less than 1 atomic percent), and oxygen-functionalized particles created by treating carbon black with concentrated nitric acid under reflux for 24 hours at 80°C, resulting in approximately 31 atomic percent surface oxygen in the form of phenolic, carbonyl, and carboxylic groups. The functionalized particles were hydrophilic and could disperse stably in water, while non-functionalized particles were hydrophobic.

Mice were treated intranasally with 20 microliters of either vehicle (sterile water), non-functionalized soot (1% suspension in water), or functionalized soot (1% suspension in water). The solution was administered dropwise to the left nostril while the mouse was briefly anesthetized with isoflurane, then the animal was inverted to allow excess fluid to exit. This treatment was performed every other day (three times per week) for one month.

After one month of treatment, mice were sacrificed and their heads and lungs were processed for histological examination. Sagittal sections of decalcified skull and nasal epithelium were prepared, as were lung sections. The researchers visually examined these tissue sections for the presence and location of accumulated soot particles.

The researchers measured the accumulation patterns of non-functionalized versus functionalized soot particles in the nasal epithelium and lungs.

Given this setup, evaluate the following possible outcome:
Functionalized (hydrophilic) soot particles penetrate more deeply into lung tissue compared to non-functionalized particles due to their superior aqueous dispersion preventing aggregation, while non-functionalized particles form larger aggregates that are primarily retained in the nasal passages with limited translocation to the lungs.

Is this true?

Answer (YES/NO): NO